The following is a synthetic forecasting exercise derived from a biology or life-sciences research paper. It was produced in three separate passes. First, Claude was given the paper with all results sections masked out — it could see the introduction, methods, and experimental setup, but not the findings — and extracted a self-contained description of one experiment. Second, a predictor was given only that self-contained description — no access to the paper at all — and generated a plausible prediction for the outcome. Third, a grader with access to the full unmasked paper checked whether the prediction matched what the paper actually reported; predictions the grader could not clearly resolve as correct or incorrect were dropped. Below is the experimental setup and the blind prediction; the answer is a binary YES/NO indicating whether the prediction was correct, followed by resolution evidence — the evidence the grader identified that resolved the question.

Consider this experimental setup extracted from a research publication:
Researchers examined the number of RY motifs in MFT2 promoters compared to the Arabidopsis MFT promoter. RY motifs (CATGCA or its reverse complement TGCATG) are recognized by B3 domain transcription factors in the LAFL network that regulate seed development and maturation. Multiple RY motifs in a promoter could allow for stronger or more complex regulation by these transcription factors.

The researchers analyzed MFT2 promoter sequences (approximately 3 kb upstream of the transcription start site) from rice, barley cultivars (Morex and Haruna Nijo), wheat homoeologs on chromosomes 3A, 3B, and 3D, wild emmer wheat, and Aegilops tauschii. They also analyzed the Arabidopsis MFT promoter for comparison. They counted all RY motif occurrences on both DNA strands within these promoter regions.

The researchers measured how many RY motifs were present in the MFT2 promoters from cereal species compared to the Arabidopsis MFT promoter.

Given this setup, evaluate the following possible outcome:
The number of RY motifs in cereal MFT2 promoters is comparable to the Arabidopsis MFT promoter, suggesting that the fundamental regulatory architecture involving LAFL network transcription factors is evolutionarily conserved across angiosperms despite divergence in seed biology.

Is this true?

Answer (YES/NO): NO